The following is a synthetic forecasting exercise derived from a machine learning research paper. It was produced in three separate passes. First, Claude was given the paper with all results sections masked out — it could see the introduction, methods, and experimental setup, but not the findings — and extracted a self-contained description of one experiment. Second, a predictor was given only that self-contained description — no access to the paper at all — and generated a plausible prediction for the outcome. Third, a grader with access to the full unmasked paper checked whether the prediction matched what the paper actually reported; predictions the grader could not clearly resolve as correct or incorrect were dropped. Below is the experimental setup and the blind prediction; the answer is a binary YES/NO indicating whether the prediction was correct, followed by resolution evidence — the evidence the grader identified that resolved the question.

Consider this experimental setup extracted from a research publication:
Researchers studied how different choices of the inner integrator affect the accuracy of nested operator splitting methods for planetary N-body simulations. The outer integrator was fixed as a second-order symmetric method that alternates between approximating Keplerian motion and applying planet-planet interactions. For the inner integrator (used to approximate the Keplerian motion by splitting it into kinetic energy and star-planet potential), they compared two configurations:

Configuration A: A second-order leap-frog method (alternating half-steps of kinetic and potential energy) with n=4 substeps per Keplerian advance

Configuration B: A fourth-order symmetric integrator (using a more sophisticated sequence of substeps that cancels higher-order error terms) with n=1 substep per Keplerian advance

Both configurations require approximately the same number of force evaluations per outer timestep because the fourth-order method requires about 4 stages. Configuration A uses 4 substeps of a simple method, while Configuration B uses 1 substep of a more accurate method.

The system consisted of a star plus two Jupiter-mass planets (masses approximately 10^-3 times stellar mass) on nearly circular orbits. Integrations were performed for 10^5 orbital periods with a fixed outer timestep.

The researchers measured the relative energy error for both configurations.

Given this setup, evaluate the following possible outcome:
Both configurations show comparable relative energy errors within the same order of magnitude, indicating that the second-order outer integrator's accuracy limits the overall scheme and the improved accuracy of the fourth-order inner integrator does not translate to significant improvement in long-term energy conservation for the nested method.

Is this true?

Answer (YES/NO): NO